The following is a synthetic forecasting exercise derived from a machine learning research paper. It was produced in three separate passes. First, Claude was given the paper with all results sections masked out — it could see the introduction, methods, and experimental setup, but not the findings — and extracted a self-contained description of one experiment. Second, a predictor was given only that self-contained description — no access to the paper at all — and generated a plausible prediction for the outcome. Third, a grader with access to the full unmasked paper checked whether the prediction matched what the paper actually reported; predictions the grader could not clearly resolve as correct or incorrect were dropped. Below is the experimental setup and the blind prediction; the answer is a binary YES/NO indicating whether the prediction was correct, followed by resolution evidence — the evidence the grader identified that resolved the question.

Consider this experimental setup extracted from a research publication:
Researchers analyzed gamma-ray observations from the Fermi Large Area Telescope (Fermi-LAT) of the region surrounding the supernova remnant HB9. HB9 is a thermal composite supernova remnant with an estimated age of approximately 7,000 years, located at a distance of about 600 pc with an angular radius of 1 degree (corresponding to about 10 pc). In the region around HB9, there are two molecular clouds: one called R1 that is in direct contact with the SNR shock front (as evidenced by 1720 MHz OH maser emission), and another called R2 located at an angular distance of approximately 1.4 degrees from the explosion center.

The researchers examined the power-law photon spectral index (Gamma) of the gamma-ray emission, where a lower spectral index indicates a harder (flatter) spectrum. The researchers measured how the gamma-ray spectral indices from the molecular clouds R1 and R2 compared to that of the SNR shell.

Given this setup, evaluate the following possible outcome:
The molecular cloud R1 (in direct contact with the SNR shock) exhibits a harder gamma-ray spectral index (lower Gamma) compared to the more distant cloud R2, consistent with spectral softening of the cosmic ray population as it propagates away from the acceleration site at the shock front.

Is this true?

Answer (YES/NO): NO